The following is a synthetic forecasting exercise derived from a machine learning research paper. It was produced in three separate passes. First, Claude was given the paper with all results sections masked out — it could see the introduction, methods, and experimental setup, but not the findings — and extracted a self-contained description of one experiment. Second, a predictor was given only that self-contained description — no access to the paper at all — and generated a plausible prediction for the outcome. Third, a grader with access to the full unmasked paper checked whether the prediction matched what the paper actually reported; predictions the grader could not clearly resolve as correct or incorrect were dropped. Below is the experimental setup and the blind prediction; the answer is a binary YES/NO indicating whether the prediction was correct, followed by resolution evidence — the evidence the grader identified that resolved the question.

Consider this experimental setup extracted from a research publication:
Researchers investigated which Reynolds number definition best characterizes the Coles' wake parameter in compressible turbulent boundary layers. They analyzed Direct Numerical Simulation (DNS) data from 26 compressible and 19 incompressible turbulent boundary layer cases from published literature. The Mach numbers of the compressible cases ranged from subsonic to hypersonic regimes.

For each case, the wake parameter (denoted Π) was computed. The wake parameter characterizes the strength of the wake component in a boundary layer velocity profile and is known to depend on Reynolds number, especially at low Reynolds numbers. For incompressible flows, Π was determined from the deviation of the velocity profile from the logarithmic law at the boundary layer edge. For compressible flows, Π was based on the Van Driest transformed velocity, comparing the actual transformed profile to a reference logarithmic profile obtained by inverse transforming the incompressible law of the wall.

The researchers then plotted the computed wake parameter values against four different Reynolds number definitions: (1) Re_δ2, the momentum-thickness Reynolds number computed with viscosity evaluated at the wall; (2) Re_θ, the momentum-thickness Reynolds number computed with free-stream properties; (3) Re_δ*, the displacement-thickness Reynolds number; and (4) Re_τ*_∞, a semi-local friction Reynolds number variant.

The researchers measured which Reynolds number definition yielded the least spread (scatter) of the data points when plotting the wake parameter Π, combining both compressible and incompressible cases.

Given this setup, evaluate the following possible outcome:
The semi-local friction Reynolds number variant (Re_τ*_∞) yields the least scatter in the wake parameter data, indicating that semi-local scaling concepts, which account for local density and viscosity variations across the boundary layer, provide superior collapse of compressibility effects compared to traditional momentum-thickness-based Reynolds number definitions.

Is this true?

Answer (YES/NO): NO